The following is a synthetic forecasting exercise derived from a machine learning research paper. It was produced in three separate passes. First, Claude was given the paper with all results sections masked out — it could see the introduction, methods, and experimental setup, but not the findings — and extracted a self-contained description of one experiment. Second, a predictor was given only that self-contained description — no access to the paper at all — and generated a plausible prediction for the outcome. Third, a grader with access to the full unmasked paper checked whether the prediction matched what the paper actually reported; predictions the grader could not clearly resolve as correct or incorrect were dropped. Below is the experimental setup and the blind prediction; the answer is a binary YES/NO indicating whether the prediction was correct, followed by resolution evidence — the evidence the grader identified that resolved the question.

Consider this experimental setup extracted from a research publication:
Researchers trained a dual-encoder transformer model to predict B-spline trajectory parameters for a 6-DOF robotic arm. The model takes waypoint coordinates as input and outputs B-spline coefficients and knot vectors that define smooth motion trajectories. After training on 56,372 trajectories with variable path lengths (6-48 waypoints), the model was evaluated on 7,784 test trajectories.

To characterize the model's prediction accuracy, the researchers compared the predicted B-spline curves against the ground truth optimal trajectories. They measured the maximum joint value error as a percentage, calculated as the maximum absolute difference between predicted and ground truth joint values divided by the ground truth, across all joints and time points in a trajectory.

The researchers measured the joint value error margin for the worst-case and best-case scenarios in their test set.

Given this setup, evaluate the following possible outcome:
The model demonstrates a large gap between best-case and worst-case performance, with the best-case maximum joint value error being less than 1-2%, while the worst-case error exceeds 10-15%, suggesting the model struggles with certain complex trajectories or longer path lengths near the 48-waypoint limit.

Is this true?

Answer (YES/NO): NO